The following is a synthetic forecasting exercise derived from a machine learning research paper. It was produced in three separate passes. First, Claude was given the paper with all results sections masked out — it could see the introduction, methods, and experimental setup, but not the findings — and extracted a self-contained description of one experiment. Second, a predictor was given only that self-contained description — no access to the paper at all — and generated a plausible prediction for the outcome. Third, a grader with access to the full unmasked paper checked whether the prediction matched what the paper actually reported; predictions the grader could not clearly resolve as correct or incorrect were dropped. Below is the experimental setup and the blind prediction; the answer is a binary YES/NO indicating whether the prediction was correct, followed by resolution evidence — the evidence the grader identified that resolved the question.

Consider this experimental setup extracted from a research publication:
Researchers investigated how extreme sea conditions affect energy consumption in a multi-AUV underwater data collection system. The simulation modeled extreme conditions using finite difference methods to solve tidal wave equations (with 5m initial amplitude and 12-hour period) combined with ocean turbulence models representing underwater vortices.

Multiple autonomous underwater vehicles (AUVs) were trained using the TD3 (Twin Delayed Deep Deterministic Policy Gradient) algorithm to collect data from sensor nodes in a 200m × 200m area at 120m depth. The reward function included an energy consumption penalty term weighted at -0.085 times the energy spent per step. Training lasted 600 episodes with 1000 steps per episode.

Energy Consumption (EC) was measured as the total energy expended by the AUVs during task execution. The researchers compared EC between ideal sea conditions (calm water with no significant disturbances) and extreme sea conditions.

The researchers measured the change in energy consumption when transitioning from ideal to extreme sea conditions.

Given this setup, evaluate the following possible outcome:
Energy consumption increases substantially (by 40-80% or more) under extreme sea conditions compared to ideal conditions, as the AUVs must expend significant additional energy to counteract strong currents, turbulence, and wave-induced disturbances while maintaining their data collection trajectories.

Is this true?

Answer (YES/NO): NO